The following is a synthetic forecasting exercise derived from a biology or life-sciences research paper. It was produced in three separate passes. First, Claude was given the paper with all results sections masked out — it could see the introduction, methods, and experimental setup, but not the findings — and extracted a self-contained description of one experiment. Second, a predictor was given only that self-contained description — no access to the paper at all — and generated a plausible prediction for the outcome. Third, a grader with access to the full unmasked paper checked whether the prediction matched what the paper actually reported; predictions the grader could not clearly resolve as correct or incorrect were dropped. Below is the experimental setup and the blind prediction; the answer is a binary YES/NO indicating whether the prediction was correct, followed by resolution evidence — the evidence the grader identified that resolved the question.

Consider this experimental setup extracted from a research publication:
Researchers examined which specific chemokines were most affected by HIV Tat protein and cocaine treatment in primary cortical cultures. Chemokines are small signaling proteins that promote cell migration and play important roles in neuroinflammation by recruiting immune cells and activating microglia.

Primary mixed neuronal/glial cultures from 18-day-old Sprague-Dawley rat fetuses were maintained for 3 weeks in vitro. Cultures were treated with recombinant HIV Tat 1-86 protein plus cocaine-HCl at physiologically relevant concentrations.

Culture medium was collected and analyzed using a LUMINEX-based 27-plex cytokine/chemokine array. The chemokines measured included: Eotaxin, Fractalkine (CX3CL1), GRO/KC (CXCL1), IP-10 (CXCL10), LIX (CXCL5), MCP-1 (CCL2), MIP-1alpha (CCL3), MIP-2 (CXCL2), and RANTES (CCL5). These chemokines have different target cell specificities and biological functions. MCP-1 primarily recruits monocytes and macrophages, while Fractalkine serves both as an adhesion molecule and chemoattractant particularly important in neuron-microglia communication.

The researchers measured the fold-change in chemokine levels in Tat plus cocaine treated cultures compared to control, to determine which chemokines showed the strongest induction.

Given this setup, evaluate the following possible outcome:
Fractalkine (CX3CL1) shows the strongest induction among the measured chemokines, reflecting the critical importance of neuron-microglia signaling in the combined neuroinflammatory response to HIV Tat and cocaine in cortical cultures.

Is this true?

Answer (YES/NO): NO